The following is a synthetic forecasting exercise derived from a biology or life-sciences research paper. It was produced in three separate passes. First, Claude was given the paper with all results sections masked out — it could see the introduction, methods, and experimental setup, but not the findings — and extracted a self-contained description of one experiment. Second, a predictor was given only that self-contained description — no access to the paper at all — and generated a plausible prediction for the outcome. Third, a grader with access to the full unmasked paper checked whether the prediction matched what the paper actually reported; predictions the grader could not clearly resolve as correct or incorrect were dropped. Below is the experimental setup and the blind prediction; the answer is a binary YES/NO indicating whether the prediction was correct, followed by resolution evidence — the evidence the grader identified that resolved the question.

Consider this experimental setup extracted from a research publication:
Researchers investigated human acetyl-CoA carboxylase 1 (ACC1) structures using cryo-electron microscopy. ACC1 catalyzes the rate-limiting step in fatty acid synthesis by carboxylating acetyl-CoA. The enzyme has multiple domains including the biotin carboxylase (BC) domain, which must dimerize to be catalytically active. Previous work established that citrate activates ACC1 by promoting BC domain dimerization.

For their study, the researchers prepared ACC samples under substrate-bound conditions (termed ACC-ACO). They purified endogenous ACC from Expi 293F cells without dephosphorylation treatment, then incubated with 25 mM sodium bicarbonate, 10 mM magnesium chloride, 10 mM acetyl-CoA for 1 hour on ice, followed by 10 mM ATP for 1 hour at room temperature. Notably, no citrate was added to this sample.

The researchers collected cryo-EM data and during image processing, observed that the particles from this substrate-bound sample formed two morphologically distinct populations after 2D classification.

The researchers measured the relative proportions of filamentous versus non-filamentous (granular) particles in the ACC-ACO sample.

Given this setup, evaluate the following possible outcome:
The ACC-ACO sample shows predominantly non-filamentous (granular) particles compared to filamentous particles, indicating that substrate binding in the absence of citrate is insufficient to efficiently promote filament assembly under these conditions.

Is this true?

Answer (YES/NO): NO